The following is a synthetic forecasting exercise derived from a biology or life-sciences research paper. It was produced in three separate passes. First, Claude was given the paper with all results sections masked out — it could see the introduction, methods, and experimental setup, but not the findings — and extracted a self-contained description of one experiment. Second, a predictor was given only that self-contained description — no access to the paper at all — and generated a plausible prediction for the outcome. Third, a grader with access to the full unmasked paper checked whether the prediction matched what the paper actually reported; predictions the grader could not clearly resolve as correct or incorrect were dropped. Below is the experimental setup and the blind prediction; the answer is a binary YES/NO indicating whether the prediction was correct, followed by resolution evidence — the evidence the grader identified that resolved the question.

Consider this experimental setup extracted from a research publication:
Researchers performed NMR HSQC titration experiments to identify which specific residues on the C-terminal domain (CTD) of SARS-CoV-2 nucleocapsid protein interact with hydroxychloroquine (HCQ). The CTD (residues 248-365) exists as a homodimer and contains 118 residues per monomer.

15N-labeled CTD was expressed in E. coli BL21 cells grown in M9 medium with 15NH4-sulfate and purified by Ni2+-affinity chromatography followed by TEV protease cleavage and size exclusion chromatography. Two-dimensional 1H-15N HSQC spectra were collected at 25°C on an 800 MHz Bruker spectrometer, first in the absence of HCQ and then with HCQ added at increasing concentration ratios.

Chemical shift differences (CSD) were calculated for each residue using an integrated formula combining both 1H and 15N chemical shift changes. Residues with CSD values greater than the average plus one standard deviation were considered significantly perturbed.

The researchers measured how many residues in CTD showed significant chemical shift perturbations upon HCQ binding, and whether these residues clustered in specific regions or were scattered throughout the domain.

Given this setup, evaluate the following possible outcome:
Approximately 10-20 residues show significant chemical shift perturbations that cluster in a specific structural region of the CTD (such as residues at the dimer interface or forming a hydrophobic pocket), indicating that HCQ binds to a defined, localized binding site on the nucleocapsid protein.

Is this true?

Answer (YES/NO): YES